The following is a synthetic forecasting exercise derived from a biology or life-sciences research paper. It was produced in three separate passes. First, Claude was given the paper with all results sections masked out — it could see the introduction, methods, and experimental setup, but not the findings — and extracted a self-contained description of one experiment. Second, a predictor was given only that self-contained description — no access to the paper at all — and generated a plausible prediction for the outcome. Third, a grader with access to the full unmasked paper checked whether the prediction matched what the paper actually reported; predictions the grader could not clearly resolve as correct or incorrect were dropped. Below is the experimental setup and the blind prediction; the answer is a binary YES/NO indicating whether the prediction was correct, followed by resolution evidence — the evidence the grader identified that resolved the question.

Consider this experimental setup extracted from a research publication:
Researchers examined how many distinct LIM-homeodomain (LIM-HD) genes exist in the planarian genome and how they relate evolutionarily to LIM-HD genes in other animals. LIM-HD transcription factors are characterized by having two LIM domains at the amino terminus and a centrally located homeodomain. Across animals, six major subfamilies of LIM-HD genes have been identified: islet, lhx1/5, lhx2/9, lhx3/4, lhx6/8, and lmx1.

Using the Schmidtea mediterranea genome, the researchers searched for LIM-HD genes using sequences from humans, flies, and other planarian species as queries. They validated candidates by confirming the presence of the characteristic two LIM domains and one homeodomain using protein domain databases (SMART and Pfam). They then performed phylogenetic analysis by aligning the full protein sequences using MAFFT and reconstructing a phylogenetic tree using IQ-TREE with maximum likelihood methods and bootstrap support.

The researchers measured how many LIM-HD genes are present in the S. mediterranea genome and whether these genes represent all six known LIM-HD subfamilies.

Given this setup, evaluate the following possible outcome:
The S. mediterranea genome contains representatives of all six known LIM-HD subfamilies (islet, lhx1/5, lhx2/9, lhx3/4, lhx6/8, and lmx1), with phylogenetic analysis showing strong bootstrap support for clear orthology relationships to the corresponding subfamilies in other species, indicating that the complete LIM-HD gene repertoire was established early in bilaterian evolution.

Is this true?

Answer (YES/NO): NO